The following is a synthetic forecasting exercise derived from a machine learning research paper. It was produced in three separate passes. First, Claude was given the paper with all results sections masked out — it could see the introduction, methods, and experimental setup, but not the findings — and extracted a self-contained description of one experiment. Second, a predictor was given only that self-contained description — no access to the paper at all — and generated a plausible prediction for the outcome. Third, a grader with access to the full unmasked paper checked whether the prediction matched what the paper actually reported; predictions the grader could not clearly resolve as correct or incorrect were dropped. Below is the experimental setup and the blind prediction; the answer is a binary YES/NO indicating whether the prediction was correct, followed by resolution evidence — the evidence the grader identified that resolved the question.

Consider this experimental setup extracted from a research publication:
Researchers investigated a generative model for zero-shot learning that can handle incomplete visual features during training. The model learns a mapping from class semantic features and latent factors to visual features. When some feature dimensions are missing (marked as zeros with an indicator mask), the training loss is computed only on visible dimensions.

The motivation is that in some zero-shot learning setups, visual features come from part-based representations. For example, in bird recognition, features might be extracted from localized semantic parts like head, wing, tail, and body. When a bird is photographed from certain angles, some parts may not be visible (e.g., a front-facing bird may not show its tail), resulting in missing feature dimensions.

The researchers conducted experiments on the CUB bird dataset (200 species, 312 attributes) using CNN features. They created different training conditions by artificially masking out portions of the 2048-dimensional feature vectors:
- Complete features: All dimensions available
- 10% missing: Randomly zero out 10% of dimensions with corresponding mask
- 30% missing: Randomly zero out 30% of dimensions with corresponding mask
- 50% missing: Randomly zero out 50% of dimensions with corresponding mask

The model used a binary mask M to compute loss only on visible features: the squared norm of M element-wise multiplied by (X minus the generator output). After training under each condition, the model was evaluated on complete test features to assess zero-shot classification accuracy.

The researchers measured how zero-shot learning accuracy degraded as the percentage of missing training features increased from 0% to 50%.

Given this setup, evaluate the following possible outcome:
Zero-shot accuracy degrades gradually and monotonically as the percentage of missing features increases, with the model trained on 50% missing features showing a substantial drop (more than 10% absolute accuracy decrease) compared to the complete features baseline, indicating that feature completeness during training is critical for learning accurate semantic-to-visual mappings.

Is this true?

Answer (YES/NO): NO